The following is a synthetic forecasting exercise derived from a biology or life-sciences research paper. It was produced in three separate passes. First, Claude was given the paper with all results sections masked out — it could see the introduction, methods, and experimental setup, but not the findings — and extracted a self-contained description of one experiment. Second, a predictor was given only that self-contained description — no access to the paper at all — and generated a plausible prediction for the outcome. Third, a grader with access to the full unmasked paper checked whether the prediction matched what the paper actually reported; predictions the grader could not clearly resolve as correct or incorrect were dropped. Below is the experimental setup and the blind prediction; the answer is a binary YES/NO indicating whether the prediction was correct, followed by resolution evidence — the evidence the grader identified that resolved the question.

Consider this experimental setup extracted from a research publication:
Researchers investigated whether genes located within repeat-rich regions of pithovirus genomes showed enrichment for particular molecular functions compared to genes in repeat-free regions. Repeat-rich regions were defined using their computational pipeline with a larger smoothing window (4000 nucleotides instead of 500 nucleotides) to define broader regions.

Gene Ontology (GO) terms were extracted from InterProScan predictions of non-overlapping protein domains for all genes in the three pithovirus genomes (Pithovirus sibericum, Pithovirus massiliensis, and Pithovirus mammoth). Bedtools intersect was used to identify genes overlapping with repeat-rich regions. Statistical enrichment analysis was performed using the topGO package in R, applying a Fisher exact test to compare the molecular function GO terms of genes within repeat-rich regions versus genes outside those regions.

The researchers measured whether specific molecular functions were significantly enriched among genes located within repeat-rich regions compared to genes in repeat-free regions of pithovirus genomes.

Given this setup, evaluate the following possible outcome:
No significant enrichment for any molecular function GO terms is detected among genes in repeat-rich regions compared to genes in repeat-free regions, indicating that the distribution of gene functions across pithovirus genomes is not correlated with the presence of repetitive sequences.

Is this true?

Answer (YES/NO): NO